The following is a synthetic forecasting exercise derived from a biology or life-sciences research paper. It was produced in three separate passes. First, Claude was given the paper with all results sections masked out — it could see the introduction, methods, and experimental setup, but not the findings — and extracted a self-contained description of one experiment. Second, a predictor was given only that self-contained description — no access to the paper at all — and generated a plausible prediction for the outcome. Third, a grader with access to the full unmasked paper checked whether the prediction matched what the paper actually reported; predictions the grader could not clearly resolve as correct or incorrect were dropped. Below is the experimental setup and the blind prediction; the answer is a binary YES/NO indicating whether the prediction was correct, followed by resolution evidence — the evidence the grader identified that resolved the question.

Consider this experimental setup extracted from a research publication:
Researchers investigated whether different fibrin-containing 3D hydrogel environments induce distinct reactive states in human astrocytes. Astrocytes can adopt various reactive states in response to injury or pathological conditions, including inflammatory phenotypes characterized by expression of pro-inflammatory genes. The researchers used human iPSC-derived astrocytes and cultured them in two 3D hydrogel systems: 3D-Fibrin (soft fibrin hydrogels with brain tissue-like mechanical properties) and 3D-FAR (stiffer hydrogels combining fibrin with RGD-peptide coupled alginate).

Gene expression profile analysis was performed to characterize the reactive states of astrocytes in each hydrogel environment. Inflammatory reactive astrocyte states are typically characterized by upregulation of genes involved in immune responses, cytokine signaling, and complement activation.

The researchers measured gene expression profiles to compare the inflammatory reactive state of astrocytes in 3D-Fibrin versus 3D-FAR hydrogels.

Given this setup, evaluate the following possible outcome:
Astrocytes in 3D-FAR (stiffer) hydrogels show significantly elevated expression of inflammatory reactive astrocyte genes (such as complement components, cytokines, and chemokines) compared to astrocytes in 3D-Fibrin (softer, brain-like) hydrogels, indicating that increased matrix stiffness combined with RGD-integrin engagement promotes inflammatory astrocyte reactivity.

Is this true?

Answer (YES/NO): YES